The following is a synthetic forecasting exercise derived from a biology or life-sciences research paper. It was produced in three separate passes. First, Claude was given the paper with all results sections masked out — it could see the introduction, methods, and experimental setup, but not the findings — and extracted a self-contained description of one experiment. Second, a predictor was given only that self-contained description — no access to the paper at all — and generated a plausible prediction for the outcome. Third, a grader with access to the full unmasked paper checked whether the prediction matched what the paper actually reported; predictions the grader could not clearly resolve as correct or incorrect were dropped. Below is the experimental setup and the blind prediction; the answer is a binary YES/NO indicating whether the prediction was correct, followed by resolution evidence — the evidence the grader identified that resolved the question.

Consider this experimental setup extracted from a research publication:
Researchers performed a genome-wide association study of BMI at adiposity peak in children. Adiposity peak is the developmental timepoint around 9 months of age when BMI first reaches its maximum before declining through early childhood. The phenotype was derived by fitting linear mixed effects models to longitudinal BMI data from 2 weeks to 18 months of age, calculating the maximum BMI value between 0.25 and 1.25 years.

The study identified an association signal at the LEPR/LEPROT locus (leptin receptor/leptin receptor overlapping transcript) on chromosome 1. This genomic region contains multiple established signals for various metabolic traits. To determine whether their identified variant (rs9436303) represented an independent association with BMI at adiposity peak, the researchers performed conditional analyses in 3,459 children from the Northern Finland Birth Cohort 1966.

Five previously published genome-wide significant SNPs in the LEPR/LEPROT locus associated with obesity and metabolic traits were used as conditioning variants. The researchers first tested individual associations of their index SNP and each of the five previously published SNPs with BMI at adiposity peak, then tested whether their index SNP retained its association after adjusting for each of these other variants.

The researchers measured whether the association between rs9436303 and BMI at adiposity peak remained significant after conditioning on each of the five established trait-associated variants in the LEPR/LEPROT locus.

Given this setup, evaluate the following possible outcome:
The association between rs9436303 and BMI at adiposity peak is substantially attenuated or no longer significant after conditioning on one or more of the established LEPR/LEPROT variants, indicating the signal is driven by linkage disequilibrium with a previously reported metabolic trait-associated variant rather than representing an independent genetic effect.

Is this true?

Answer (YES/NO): NO